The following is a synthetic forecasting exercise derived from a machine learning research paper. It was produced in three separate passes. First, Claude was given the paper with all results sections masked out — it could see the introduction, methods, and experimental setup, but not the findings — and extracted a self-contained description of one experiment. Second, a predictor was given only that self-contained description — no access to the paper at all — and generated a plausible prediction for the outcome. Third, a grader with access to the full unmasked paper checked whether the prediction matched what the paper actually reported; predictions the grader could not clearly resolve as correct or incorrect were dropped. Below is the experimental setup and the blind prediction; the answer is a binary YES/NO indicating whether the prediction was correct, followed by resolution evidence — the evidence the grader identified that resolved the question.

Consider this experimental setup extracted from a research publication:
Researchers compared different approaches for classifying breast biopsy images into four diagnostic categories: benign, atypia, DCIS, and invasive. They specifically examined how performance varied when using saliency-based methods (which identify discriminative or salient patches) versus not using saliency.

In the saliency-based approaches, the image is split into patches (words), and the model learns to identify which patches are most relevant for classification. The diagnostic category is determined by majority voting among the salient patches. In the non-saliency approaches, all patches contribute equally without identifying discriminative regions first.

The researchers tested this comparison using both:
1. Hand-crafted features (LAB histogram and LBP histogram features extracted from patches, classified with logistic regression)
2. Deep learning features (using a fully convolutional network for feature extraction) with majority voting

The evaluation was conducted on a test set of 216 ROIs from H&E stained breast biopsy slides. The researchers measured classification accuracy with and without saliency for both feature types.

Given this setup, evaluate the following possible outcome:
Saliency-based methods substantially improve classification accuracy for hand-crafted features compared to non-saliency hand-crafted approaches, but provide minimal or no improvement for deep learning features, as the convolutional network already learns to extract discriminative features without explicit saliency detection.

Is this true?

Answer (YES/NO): NO